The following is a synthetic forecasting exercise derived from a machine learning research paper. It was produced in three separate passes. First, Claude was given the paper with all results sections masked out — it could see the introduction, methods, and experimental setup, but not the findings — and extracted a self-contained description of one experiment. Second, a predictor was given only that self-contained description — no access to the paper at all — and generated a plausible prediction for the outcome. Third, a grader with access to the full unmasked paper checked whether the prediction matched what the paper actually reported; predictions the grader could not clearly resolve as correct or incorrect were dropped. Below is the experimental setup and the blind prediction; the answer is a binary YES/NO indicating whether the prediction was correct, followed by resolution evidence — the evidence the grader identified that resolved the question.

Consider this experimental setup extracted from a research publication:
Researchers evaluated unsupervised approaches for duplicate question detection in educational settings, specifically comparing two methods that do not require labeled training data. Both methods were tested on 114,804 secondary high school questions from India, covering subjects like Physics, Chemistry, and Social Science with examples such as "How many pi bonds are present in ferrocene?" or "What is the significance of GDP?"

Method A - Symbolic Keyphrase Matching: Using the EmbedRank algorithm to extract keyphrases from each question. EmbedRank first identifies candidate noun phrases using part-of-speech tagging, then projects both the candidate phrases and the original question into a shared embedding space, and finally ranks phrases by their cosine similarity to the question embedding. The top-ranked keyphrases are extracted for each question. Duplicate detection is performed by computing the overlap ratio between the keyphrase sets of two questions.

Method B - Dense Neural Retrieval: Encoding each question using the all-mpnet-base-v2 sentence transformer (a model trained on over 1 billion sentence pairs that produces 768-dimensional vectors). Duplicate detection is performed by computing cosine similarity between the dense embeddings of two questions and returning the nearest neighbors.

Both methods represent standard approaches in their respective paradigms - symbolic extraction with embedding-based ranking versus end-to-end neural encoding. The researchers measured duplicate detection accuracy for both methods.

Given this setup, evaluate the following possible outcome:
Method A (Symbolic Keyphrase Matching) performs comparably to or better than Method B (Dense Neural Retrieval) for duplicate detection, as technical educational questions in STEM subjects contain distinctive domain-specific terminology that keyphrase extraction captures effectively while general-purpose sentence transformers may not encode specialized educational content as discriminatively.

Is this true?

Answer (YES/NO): YES